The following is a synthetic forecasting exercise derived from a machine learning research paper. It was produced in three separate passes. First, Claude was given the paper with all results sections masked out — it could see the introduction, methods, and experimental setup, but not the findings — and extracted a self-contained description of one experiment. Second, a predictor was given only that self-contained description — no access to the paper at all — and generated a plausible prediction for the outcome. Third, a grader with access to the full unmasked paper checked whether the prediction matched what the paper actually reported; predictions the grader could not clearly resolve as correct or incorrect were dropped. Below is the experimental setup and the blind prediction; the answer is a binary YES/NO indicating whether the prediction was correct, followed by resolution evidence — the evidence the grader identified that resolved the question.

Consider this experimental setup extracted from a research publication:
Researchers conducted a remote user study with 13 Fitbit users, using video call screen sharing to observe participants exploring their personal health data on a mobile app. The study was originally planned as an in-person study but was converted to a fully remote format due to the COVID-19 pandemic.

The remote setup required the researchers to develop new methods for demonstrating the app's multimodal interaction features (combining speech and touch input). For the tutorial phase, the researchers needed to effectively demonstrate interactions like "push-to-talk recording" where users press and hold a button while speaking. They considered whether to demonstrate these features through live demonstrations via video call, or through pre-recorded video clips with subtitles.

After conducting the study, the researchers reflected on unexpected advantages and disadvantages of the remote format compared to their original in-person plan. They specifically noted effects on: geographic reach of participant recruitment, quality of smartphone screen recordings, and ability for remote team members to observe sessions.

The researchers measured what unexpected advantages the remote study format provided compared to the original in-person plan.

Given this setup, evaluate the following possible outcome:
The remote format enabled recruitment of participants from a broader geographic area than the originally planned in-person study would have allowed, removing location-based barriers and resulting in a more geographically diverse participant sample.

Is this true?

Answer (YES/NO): NO